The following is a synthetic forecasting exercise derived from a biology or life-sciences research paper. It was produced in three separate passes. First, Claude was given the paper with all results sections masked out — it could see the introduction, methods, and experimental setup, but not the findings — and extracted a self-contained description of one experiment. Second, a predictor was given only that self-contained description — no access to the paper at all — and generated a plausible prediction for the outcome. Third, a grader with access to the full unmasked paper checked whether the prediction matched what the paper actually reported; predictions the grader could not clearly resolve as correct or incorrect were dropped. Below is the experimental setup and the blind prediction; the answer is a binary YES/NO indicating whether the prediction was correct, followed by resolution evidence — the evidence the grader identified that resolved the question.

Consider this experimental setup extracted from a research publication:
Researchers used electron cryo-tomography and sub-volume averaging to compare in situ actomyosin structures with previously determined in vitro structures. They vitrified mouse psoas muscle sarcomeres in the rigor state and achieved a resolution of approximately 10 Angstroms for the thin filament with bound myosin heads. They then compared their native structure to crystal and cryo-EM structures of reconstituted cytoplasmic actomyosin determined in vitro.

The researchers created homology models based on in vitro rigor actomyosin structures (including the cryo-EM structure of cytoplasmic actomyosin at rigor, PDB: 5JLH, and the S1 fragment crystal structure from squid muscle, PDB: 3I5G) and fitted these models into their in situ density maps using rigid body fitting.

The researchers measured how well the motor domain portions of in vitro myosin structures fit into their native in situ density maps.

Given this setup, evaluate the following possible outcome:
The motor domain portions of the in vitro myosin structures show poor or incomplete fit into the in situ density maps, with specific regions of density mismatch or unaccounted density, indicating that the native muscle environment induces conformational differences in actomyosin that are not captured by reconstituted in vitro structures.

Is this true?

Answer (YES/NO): NO